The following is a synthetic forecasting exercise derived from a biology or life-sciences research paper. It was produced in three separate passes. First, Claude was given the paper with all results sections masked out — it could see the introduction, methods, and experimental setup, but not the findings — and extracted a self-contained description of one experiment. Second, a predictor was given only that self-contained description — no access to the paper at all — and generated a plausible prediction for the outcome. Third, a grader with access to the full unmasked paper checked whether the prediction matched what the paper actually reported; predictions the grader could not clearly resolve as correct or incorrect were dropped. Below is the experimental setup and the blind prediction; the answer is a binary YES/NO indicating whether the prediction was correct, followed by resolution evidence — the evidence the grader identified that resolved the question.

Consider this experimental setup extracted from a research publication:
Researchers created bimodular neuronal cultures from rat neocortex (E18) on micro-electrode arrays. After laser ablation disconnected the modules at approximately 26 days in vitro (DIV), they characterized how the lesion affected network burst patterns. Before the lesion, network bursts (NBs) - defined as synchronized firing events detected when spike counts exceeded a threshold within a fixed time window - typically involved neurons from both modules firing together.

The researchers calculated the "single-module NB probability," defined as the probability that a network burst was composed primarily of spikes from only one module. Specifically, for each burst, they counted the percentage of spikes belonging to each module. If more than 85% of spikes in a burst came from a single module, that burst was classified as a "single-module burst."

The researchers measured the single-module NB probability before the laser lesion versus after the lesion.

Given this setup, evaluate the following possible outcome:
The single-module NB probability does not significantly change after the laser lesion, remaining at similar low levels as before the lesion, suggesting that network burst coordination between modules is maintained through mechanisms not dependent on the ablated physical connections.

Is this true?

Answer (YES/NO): NO